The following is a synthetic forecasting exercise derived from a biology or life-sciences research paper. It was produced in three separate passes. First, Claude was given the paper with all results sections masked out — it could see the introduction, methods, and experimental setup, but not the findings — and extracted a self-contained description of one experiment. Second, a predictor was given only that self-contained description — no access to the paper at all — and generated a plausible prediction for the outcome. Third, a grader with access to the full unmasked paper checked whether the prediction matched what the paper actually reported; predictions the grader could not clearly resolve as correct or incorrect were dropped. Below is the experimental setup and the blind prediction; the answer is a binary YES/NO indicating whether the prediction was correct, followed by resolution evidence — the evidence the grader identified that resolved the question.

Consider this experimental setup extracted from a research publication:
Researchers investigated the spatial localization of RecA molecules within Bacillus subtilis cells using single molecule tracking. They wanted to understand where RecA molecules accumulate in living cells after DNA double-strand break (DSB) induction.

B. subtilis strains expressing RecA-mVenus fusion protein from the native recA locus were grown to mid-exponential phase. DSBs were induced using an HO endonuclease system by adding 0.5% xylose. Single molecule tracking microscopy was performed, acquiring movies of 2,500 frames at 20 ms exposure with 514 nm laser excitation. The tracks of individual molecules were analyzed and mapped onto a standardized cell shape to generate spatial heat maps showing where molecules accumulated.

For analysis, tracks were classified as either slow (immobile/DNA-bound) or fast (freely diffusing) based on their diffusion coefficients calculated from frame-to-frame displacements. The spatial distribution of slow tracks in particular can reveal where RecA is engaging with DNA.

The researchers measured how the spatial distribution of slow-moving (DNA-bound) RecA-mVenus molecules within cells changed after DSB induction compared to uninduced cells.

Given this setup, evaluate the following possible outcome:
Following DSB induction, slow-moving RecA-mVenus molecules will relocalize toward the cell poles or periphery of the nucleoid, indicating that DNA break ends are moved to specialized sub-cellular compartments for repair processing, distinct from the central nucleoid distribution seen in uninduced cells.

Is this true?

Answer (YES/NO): NO